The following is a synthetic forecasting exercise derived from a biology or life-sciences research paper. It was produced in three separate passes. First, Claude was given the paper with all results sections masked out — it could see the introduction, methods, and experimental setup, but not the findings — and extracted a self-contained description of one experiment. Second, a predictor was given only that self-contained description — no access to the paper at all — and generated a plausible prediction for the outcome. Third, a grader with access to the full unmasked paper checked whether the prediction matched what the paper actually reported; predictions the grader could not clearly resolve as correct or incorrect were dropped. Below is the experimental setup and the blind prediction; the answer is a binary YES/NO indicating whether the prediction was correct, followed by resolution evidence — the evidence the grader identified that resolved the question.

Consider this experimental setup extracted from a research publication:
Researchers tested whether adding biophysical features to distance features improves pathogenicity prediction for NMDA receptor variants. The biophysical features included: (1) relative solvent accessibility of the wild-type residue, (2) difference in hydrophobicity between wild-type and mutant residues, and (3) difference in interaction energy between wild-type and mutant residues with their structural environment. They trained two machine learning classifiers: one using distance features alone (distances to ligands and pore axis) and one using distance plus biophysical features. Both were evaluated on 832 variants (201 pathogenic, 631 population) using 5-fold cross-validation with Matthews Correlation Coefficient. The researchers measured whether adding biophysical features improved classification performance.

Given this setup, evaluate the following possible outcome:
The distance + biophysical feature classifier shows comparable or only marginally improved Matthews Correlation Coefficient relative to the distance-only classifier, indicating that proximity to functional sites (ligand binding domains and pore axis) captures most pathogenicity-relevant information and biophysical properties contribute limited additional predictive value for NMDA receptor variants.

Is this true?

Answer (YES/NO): YES